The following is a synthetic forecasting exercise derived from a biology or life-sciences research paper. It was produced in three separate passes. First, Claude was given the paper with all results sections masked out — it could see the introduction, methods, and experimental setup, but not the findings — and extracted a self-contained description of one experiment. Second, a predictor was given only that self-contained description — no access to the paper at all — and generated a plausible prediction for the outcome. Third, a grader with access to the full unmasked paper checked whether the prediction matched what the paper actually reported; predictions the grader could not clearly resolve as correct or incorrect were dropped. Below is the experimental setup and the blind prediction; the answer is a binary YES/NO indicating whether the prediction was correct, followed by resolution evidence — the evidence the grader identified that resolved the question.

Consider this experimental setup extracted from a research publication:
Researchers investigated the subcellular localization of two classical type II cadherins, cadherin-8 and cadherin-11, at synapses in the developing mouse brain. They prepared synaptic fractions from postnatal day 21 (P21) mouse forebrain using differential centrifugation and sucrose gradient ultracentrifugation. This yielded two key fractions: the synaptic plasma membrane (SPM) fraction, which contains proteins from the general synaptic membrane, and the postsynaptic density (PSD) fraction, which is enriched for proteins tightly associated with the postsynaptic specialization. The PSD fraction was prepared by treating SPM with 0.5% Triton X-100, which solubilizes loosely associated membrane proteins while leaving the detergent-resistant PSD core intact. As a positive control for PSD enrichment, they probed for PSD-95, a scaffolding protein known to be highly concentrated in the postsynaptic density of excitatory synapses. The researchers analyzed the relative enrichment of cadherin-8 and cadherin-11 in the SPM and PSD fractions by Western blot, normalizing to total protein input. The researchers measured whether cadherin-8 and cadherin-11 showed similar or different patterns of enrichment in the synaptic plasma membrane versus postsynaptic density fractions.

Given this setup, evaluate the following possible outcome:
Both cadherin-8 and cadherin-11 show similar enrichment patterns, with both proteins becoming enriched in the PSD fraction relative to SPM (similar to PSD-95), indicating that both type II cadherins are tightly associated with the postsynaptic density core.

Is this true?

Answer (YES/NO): NO